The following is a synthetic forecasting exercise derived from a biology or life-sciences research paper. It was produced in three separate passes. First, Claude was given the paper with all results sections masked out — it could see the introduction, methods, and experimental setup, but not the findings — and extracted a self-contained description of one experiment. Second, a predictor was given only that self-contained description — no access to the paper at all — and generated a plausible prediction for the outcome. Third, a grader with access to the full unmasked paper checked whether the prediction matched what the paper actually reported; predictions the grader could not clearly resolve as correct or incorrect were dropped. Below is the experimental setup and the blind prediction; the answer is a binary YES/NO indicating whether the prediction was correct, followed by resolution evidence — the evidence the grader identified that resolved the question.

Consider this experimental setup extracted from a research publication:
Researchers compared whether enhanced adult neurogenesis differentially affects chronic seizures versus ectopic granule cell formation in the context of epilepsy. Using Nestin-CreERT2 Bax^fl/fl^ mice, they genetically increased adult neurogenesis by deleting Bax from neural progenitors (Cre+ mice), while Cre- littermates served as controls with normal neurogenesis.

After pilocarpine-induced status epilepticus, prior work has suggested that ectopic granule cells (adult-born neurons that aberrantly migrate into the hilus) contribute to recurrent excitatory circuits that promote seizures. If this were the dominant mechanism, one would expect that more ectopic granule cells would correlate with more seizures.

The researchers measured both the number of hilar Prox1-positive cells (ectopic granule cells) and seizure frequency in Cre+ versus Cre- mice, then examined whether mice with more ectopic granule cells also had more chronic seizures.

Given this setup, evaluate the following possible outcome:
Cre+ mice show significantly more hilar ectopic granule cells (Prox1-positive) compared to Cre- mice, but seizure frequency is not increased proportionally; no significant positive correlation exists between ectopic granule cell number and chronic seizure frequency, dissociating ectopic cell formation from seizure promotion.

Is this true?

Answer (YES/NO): YES